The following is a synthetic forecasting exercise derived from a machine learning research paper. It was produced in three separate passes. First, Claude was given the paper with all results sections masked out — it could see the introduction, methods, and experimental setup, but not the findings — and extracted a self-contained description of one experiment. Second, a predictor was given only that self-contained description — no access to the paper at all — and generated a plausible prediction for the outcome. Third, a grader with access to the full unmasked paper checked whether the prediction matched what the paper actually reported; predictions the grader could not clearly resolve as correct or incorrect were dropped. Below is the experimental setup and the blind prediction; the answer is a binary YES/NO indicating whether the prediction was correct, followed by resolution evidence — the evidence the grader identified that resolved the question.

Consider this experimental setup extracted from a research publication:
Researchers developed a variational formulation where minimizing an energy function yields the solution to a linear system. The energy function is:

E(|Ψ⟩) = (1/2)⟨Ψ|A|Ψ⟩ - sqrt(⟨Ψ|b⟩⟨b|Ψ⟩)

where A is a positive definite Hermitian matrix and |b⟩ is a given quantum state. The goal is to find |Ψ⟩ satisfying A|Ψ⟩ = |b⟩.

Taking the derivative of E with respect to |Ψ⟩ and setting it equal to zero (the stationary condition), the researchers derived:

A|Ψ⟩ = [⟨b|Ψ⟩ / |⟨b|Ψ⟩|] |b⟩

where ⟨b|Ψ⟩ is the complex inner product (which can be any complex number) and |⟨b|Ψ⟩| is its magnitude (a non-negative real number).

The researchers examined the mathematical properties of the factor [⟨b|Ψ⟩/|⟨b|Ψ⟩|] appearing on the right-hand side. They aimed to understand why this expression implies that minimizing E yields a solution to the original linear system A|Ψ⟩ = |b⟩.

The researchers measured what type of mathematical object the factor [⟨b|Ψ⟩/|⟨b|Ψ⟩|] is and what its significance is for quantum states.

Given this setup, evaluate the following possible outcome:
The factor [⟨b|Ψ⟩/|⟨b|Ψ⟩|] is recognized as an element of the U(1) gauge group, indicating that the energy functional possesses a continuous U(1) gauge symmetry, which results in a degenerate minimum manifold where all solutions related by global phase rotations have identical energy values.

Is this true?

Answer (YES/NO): NO